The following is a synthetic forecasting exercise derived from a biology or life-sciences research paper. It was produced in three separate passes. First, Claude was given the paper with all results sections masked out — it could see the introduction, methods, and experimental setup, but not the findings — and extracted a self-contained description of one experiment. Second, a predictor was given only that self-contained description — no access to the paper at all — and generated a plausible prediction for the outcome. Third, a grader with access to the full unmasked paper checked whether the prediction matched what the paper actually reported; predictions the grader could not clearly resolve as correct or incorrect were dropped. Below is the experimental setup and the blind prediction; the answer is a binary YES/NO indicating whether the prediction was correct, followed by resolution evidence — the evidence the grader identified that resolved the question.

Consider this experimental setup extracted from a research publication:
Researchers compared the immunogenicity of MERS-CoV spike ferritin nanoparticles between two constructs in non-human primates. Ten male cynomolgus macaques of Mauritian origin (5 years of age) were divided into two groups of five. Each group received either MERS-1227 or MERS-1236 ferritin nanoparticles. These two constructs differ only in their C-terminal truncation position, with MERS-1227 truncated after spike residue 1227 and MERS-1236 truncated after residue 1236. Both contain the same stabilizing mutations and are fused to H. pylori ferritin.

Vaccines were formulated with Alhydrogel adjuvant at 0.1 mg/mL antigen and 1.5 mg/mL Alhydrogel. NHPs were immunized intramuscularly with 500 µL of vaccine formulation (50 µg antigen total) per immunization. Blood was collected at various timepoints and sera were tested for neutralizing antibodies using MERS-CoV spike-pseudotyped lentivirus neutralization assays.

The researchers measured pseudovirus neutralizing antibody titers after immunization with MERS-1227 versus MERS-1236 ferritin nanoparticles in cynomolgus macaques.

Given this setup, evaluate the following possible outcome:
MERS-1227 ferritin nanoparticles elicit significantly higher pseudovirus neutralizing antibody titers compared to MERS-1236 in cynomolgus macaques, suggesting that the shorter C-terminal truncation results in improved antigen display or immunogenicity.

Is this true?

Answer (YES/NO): NO